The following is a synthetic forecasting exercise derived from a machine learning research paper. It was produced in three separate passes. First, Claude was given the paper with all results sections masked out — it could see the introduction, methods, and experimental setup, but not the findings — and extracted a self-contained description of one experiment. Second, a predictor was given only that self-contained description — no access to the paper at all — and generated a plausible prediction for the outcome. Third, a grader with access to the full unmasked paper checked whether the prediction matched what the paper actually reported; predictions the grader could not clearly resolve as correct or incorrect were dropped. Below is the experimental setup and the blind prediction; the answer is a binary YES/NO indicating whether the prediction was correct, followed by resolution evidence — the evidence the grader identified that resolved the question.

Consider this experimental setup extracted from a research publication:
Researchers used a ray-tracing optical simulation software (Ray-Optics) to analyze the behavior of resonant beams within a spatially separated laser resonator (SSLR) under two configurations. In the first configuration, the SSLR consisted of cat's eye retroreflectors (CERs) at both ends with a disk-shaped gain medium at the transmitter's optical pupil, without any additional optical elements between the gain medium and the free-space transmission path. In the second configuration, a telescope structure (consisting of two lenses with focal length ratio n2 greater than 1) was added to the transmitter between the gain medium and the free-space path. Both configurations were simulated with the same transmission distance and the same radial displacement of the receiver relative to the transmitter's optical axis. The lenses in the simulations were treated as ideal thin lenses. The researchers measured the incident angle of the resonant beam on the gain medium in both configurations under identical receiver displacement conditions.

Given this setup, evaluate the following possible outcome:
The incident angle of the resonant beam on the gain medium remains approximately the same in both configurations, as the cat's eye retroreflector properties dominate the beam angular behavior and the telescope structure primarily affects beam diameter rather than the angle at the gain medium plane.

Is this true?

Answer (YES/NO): NO